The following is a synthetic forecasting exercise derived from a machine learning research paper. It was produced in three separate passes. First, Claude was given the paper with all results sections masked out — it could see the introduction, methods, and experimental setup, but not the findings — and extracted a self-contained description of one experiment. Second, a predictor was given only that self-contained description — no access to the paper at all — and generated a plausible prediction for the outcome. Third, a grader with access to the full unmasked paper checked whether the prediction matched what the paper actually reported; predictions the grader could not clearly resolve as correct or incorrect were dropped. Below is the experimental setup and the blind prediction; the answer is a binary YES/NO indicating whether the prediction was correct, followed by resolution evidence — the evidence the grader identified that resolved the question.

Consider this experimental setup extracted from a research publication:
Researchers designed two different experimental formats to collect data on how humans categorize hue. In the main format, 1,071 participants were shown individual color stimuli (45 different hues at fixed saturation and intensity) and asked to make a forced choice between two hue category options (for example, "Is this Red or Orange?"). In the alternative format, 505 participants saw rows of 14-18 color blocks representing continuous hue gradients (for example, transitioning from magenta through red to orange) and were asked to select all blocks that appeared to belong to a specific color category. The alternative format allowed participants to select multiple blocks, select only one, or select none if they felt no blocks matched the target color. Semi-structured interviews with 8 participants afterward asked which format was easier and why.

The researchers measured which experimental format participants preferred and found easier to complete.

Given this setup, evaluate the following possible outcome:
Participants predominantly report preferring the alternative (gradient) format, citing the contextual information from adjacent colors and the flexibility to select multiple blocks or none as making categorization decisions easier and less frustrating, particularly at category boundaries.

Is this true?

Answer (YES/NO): NO